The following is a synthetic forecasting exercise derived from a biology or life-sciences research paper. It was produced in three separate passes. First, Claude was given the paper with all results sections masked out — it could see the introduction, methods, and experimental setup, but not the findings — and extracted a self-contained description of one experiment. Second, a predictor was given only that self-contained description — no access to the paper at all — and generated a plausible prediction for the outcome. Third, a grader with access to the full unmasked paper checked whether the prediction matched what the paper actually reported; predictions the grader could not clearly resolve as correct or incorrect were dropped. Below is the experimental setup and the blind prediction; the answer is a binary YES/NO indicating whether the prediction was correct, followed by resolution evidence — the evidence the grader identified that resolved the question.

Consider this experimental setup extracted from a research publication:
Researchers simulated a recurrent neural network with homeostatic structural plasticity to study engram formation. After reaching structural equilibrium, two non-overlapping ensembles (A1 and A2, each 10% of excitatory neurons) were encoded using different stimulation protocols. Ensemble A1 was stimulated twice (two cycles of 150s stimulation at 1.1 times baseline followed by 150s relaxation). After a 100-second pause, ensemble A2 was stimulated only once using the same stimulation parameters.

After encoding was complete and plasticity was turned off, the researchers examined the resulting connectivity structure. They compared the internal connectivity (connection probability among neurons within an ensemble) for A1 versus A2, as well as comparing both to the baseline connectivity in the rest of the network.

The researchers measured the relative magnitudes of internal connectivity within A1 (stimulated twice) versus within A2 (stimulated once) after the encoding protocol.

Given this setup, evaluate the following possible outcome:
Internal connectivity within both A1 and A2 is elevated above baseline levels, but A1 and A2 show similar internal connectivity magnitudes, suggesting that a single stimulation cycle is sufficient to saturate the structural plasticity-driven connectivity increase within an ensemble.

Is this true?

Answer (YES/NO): NO